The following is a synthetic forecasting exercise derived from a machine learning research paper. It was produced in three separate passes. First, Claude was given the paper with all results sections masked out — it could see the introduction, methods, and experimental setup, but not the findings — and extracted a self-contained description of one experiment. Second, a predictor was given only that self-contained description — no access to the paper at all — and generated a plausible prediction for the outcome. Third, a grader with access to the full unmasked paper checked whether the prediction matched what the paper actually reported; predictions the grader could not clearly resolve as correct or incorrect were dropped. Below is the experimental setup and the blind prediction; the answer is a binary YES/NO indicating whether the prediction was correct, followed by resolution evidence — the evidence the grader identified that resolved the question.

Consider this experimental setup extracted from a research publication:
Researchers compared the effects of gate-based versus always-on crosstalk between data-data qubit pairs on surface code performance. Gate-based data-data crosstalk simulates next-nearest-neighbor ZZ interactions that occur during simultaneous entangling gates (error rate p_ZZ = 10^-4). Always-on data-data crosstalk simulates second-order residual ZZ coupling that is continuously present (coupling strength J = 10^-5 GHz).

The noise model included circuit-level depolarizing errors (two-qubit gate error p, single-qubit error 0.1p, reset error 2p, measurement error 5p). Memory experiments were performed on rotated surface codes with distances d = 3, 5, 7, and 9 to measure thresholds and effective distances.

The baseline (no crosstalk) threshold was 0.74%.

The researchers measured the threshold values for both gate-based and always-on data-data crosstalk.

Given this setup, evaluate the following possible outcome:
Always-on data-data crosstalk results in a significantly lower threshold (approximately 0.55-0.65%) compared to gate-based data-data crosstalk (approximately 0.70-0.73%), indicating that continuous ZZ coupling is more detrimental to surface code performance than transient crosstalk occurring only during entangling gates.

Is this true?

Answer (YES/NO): NO